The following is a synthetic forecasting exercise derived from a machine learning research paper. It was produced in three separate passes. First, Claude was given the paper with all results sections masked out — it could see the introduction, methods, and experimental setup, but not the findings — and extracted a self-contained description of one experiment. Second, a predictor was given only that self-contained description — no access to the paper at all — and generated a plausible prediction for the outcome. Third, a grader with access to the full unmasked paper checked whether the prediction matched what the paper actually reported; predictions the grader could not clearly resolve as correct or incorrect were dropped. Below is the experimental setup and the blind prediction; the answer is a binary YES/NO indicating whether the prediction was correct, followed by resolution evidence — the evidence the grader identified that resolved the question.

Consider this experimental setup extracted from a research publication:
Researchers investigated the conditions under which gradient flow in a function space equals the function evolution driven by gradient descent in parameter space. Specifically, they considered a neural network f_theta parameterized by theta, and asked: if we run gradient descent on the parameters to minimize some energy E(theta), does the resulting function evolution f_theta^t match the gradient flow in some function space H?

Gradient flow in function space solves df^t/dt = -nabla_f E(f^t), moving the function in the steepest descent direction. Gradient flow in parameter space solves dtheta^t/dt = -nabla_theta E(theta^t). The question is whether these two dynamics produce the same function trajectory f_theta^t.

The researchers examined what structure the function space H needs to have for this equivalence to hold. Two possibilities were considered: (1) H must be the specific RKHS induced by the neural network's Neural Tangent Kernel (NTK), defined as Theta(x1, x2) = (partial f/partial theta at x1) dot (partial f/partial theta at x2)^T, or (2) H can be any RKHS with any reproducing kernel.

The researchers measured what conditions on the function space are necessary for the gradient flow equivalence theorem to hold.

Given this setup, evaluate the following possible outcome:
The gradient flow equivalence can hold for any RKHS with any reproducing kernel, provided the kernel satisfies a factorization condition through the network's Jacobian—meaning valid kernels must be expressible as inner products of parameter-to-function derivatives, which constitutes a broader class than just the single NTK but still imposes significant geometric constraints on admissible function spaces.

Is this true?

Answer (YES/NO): NO